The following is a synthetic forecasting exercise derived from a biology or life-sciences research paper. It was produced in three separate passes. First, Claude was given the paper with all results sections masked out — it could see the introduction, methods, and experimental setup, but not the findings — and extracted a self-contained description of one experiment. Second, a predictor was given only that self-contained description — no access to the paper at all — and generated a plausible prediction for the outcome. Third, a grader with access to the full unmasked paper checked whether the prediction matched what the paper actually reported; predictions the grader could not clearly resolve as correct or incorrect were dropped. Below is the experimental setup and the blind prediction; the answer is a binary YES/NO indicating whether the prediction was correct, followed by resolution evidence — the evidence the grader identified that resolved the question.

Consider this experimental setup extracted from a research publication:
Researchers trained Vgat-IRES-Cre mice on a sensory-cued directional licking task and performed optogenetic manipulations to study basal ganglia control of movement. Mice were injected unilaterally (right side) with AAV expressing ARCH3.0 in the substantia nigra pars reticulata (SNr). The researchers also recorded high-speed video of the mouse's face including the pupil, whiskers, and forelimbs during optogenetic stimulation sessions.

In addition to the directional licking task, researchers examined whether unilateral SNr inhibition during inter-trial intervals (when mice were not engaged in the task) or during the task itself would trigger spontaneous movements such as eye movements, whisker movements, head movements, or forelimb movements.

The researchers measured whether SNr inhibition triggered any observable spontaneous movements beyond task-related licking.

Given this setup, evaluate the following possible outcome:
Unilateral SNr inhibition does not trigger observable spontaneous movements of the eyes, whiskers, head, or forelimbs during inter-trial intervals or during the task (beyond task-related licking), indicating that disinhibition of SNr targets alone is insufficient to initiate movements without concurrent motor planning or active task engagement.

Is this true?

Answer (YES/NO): YES